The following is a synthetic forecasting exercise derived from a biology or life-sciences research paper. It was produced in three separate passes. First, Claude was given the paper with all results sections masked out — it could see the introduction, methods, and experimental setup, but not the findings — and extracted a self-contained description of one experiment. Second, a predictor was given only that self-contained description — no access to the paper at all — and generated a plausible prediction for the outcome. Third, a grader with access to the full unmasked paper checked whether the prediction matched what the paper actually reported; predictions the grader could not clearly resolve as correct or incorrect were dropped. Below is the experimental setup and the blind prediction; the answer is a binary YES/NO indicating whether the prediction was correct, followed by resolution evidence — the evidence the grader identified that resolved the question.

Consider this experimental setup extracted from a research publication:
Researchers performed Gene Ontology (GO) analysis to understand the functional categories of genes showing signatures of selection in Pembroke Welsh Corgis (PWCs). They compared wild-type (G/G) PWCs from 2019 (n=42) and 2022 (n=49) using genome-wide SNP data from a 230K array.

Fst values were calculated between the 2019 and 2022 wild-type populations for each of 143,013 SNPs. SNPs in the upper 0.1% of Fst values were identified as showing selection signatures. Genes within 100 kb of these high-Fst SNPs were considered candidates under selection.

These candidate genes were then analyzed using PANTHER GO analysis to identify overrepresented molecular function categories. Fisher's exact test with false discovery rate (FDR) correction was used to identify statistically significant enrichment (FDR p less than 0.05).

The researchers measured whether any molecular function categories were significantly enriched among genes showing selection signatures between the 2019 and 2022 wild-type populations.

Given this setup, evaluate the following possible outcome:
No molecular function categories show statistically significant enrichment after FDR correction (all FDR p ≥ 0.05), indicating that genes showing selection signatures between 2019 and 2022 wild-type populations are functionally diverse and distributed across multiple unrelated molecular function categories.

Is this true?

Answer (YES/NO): NO